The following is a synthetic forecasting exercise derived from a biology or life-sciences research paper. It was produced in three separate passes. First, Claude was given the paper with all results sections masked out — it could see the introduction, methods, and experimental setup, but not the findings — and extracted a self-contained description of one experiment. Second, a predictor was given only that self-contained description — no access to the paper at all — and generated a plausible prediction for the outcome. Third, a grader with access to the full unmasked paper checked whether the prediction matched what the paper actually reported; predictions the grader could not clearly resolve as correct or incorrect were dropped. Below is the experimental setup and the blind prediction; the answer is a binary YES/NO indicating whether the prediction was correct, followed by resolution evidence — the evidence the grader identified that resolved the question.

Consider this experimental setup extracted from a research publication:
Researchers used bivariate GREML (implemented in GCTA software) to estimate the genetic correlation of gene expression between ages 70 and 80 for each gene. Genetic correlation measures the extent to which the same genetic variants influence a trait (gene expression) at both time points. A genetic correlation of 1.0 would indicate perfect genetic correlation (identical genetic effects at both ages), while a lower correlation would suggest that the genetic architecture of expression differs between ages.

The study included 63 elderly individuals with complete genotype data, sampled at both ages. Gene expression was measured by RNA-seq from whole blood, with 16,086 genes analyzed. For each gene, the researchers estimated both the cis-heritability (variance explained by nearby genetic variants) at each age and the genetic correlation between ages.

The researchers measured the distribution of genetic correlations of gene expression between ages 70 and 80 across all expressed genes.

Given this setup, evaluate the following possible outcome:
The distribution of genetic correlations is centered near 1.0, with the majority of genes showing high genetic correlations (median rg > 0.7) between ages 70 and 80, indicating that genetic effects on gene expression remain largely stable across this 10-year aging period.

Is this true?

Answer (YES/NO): YES